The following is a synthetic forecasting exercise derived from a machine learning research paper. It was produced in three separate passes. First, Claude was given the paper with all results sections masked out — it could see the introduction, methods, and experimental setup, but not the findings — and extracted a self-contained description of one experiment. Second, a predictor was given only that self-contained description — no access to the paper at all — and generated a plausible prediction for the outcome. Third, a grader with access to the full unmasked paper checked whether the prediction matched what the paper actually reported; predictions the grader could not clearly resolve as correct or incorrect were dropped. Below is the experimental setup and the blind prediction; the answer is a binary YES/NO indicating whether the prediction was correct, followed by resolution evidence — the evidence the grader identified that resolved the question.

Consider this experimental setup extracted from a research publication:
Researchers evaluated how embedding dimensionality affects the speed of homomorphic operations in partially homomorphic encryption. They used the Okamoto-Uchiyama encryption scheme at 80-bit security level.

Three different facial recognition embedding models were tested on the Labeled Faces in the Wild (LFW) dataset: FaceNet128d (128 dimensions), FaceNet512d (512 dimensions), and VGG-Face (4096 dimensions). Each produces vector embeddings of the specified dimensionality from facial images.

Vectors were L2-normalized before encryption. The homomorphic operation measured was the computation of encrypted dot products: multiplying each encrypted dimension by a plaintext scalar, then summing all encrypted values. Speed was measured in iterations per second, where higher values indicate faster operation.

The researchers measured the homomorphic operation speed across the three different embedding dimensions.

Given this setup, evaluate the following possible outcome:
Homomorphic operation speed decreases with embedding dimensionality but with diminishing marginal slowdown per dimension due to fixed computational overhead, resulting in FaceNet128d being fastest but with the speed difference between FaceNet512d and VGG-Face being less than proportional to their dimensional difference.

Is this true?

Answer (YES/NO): NO